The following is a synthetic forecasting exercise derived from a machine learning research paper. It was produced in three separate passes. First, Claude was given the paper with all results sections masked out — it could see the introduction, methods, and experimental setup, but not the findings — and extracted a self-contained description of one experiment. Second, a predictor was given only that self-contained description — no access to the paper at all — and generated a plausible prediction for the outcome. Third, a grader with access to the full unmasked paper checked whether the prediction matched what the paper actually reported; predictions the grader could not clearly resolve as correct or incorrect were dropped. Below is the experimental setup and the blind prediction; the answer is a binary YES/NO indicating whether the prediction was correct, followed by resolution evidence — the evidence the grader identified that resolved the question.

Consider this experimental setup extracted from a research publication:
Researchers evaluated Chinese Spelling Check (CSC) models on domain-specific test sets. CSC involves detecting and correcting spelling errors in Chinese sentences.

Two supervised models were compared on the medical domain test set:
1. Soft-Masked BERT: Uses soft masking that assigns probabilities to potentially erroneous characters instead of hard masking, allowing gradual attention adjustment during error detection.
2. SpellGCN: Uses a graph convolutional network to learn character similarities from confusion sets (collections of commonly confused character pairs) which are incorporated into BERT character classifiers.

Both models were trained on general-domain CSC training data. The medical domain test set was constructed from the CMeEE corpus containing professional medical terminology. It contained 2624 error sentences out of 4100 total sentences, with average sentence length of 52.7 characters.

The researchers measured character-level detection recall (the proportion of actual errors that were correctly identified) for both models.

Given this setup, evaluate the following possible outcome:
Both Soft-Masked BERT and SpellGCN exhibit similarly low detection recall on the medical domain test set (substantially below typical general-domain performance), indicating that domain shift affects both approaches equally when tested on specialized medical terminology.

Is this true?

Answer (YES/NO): NO